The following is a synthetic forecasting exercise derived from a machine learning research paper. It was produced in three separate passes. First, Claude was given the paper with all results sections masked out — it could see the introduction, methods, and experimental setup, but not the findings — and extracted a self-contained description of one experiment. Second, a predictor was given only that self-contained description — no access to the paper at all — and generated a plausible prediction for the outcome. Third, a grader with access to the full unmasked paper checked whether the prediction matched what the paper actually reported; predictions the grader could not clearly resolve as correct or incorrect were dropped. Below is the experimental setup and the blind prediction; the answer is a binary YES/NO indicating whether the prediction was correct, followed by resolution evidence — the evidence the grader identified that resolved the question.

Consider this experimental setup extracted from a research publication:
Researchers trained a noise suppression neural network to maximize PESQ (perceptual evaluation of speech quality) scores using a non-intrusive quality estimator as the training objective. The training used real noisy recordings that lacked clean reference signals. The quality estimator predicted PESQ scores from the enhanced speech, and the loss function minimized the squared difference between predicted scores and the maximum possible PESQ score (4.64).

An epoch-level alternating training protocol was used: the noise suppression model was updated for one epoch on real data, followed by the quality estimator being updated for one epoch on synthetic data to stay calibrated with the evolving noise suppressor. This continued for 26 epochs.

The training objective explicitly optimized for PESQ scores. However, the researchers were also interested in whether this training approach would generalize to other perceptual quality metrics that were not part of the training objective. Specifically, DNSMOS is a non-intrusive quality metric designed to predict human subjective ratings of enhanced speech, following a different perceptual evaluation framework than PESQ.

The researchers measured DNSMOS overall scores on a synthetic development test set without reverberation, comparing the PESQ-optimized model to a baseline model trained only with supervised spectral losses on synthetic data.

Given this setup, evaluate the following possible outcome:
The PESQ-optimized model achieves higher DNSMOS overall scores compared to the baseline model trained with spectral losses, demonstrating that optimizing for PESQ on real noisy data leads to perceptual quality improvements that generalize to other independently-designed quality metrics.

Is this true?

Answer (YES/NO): YES